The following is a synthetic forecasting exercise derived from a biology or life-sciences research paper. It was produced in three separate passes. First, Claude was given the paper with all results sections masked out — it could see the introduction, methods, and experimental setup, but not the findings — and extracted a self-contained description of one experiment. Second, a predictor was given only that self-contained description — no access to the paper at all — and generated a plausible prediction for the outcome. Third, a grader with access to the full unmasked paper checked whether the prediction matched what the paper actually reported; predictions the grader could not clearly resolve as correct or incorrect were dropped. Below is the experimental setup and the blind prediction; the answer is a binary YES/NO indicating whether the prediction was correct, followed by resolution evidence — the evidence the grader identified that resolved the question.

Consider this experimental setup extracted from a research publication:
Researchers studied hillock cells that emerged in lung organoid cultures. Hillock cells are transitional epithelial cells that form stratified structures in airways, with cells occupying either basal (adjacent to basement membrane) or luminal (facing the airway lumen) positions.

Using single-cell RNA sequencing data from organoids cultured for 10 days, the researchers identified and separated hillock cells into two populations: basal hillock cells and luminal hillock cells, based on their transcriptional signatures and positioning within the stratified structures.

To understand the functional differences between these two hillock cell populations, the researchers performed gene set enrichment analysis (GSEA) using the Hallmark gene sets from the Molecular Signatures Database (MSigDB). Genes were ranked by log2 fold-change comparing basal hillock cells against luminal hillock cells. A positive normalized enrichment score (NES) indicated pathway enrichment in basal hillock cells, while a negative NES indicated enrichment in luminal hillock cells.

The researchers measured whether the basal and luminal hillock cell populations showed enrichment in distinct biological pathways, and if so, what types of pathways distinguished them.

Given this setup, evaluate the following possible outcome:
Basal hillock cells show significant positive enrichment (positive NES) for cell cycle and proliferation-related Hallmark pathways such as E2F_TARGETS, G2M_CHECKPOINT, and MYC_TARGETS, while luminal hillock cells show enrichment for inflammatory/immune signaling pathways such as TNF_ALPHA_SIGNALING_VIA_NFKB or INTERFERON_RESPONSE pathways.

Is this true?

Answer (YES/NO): YES